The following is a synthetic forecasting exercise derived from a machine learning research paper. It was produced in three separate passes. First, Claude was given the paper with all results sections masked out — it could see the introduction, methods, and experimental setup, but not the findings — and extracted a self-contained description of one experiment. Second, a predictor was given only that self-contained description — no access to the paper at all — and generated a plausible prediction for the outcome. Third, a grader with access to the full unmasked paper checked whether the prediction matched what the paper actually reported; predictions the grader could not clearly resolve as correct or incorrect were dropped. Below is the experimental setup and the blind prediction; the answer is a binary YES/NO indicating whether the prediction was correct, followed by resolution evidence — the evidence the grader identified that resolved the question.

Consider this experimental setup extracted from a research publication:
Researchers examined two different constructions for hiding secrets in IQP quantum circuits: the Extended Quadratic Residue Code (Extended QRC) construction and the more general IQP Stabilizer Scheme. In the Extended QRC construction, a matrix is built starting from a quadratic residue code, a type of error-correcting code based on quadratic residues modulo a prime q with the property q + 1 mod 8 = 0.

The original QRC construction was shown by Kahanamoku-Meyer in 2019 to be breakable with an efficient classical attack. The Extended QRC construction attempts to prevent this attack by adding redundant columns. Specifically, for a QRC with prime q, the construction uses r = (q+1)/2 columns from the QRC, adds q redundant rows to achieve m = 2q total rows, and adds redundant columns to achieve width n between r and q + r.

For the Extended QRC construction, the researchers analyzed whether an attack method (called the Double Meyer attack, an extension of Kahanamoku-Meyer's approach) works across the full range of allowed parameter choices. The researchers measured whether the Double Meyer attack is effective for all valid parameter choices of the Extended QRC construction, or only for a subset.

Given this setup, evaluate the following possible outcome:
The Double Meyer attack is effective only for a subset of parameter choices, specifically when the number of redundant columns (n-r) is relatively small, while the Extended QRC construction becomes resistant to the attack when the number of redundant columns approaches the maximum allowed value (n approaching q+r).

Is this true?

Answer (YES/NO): NO